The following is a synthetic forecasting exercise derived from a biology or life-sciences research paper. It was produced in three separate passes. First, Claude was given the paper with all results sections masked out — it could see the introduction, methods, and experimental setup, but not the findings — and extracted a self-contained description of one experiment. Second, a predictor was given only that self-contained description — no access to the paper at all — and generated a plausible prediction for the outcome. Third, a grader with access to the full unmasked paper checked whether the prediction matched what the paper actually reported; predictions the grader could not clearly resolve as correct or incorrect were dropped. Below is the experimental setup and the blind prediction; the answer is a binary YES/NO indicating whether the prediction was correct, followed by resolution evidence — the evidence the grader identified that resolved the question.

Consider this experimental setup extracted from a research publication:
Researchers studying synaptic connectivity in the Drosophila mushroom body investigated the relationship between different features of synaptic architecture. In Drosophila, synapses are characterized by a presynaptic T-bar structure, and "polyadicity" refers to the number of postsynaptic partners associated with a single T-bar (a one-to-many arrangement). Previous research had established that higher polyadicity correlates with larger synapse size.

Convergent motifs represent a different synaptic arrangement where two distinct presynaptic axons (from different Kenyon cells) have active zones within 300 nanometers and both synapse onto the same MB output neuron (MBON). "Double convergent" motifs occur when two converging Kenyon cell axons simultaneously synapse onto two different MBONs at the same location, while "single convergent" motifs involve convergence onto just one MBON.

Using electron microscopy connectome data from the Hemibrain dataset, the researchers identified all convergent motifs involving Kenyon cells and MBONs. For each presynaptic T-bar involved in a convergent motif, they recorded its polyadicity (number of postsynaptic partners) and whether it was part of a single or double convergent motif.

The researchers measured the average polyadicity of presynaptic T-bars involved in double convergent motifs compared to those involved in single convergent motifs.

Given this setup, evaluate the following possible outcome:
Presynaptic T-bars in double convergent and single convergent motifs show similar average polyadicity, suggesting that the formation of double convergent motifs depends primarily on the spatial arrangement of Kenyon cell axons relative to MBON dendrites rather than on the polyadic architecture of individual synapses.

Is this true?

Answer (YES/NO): NO